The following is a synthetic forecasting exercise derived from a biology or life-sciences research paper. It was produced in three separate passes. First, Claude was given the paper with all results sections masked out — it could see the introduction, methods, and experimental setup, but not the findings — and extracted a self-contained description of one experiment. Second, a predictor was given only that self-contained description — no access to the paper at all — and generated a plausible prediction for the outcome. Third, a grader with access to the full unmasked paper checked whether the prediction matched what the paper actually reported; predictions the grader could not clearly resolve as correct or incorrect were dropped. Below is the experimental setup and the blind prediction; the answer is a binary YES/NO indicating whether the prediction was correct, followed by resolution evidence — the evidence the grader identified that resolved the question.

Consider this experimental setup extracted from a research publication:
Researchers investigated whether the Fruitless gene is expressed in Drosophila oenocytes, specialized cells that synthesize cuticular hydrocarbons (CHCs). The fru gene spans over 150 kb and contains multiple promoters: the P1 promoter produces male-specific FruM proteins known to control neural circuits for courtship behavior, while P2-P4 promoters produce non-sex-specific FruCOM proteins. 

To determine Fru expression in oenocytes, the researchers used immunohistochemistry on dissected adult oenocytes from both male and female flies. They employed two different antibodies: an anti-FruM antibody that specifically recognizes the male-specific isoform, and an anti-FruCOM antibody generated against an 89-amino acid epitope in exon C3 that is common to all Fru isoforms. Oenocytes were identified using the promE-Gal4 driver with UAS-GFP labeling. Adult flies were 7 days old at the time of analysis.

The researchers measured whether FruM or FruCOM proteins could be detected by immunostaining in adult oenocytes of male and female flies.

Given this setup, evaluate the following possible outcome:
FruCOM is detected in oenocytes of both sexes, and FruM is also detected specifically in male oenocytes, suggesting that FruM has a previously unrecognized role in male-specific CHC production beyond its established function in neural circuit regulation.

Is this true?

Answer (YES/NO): NO